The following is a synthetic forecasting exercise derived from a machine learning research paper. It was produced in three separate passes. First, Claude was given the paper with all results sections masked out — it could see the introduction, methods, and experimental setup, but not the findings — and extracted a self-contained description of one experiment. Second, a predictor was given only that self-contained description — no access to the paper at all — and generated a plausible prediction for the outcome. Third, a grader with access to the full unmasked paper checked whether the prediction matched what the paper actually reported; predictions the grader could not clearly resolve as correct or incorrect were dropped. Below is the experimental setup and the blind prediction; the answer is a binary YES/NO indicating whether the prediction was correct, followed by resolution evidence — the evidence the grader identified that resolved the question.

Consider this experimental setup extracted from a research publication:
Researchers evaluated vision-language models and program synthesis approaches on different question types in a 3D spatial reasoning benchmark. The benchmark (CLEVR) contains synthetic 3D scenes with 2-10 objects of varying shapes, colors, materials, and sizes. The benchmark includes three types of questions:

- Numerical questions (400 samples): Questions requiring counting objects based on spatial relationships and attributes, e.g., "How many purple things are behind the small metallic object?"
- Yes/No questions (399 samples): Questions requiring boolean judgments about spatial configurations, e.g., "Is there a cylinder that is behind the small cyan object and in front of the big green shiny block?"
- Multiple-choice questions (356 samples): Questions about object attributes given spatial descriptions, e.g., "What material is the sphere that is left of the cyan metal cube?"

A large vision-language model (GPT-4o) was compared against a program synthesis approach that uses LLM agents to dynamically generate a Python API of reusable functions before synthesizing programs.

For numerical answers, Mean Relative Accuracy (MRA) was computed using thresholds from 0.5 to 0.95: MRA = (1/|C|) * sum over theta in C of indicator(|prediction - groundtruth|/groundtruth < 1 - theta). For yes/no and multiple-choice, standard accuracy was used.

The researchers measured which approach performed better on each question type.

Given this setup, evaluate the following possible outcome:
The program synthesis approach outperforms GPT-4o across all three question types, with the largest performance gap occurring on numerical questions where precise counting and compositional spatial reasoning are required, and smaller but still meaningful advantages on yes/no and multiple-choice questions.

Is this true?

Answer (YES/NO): NO